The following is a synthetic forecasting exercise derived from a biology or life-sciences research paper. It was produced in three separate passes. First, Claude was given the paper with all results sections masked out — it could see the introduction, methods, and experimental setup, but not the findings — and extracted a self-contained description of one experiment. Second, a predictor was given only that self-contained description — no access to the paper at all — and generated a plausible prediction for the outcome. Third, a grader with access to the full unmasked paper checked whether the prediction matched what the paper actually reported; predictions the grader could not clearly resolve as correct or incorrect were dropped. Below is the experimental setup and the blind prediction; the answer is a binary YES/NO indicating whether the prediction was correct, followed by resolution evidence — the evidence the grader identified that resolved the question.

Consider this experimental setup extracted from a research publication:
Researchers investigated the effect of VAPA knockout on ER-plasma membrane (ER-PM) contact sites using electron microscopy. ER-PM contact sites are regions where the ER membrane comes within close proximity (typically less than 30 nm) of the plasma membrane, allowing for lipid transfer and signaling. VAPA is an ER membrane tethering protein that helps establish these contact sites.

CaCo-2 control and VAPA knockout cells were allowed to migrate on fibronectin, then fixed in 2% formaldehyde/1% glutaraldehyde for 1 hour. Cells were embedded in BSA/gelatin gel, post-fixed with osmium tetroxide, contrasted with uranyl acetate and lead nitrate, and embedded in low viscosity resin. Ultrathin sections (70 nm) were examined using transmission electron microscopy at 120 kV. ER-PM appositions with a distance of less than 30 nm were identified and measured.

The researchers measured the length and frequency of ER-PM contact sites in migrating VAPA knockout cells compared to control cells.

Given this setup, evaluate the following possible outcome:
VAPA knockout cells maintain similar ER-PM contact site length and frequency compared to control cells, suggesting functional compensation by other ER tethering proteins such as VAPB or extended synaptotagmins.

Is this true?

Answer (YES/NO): YES